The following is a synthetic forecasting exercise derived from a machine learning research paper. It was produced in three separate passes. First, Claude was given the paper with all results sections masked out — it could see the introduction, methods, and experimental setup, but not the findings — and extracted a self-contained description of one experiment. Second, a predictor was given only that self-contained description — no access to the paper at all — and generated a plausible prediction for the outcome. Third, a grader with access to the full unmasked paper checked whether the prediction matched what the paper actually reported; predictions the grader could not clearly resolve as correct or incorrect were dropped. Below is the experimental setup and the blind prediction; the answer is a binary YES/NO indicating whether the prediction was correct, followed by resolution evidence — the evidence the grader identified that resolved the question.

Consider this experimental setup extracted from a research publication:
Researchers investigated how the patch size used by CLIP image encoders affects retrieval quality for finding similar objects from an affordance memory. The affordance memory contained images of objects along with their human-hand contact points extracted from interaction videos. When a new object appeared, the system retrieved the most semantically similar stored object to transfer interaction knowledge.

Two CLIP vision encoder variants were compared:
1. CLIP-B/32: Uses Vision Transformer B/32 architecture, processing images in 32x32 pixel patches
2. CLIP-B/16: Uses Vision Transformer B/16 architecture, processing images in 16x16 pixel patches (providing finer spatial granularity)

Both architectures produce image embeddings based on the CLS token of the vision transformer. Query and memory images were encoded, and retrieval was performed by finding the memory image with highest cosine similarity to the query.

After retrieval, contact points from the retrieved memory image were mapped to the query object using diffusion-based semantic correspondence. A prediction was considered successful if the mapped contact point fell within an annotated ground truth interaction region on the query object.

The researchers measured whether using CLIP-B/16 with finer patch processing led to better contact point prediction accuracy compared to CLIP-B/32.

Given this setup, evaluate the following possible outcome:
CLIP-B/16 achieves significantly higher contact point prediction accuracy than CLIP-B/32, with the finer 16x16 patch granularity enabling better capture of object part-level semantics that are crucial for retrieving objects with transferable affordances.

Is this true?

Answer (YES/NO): NO